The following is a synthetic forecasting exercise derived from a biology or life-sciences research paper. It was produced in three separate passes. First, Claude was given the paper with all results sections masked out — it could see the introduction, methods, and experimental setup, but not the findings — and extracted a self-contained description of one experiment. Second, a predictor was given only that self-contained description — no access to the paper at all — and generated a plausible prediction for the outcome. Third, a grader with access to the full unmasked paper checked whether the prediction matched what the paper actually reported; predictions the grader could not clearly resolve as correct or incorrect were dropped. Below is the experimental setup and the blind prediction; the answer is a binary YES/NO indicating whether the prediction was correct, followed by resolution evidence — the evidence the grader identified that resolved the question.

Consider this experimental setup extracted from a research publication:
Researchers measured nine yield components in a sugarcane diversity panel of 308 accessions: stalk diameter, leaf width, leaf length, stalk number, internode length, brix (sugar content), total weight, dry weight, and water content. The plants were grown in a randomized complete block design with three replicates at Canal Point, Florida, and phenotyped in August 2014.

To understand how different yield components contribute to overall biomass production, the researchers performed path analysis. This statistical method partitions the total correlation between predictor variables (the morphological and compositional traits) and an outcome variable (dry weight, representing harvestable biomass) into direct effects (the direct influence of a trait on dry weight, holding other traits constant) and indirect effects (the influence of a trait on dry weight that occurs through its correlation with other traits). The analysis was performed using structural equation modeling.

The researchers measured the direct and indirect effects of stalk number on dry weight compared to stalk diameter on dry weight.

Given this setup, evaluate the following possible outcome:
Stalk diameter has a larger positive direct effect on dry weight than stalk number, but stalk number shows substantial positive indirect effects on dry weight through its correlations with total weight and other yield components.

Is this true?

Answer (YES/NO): NO